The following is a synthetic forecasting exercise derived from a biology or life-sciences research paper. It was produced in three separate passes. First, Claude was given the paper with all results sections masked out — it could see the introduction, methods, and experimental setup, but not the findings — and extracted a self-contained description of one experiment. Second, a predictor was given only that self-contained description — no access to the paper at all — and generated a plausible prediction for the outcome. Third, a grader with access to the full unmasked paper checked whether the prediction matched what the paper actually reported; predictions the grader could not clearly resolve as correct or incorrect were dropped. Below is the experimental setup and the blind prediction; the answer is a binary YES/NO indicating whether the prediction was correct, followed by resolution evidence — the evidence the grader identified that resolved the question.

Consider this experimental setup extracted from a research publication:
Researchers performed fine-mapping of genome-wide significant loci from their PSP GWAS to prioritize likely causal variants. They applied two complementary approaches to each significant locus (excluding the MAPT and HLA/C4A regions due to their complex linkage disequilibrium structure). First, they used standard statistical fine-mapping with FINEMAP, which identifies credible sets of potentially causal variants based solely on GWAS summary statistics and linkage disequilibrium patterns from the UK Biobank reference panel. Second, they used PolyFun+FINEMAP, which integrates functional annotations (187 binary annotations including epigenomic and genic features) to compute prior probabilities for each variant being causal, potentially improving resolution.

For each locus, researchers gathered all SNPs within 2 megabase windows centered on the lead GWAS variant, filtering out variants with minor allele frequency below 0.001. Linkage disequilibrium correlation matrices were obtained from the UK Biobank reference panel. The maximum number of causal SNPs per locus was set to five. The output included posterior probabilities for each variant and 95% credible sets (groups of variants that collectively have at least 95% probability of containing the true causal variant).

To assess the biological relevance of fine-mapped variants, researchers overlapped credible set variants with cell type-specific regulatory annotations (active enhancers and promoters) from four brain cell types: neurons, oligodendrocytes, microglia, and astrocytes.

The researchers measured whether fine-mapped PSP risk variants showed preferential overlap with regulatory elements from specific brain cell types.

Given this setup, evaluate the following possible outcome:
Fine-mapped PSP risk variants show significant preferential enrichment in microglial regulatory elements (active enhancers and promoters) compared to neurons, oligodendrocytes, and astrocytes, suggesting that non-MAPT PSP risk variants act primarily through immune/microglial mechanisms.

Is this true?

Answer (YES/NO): NO